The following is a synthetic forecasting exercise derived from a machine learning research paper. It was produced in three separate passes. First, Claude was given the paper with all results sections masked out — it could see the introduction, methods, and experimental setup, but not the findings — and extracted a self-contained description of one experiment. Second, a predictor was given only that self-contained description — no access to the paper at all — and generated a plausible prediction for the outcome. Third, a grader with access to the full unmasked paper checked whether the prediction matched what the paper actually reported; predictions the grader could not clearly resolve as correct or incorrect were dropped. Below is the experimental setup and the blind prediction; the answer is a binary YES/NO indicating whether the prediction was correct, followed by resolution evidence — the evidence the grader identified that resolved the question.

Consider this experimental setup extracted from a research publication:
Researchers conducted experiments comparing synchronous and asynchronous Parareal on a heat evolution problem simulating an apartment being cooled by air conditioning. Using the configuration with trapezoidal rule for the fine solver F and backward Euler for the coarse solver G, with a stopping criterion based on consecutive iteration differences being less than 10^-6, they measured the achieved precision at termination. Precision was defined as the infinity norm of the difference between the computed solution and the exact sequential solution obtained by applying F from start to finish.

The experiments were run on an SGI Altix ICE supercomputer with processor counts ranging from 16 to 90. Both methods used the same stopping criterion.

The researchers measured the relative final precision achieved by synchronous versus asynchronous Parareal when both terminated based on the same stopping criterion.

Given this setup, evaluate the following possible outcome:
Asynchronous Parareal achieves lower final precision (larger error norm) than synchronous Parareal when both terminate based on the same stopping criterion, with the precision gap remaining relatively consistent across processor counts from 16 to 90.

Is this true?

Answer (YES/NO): NO